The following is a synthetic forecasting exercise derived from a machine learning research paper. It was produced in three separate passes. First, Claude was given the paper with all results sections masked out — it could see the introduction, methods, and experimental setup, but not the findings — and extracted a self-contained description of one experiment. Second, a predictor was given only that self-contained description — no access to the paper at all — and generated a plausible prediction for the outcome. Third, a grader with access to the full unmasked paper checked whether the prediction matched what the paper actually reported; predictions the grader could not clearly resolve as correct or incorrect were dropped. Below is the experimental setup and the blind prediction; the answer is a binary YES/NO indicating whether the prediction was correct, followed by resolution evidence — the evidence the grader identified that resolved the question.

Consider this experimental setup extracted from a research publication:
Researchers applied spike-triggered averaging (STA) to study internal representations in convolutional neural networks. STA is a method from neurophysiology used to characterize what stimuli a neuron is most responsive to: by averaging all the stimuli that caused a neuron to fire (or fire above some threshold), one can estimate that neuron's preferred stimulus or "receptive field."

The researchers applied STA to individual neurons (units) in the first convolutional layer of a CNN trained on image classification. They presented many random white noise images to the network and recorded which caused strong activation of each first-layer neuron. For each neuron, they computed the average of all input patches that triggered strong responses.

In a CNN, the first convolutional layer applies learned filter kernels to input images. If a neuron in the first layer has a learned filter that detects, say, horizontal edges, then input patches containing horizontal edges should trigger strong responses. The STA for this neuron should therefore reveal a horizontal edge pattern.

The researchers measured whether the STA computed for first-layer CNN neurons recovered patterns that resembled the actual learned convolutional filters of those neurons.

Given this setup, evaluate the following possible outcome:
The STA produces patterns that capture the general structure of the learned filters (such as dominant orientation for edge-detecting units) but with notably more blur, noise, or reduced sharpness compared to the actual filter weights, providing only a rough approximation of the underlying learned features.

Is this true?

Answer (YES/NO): NO